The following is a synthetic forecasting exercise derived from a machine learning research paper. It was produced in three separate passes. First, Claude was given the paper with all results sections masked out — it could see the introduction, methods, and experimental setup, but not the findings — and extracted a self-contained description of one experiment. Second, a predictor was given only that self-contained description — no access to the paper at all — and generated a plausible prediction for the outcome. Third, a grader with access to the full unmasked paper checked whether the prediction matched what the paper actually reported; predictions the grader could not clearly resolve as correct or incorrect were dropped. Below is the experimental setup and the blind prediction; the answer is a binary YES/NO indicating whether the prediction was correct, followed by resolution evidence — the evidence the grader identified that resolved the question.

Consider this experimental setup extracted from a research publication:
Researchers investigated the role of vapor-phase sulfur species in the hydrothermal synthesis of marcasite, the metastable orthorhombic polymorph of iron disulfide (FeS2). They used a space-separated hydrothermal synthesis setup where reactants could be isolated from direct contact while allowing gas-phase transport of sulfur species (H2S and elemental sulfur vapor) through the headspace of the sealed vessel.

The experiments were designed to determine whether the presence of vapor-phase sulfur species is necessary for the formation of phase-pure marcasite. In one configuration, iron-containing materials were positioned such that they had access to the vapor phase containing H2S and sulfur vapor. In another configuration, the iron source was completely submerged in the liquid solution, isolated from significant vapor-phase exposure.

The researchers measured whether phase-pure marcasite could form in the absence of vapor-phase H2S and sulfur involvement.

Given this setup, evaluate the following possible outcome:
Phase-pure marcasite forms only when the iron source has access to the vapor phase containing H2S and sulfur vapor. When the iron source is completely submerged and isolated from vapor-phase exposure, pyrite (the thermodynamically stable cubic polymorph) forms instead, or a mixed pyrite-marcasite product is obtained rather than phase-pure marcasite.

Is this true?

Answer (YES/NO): YES